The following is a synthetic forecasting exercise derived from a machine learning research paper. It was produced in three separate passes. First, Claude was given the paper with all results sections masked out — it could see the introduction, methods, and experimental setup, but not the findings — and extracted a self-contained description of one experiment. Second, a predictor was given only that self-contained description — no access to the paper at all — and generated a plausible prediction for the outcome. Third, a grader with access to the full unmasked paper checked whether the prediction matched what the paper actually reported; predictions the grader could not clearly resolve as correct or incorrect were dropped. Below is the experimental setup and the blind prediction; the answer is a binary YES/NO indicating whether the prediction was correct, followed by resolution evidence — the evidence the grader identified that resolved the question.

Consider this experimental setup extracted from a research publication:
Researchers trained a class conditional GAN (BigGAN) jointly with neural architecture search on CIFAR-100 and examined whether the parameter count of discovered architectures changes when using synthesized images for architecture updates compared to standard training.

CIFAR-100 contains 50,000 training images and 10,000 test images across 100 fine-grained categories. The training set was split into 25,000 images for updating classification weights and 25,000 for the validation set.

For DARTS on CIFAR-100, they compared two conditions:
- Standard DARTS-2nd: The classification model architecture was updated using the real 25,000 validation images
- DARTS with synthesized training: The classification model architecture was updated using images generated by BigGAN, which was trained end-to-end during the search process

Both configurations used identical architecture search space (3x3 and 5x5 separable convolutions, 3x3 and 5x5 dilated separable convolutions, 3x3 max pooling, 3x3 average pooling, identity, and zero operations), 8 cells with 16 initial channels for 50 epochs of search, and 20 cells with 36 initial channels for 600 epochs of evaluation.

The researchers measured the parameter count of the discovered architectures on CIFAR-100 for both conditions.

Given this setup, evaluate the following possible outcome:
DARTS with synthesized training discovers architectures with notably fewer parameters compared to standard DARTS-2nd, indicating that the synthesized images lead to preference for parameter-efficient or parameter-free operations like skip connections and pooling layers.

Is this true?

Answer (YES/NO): NO